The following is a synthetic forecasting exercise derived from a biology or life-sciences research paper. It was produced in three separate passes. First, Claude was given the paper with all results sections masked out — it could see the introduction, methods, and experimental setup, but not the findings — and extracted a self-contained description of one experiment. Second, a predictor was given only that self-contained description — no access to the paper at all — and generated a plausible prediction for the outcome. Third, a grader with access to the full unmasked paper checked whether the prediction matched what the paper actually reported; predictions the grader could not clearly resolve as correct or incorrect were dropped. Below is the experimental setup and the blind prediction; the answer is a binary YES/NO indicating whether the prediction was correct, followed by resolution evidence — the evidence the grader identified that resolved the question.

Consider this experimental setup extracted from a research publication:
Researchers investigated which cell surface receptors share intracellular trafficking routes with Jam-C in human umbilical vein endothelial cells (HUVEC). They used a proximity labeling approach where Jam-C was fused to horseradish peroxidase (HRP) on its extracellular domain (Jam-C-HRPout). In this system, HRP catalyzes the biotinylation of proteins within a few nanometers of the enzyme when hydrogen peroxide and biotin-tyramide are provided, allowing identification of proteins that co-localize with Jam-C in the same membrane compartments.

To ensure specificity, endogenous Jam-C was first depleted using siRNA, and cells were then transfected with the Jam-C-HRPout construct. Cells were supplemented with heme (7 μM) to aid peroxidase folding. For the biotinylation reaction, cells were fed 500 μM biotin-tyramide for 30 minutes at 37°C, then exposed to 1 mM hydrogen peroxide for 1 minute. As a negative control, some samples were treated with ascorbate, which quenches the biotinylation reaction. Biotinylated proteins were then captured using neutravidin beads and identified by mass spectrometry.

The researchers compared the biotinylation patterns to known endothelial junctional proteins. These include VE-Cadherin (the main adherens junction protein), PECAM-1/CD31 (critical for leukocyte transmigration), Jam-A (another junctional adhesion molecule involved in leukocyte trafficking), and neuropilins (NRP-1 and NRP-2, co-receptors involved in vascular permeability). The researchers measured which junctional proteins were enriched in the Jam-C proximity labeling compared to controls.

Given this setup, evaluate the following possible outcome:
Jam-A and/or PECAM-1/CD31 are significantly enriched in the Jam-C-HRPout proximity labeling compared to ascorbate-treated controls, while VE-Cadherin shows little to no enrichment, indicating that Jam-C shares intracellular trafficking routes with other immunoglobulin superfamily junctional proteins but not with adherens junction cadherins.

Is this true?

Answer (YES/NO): NO